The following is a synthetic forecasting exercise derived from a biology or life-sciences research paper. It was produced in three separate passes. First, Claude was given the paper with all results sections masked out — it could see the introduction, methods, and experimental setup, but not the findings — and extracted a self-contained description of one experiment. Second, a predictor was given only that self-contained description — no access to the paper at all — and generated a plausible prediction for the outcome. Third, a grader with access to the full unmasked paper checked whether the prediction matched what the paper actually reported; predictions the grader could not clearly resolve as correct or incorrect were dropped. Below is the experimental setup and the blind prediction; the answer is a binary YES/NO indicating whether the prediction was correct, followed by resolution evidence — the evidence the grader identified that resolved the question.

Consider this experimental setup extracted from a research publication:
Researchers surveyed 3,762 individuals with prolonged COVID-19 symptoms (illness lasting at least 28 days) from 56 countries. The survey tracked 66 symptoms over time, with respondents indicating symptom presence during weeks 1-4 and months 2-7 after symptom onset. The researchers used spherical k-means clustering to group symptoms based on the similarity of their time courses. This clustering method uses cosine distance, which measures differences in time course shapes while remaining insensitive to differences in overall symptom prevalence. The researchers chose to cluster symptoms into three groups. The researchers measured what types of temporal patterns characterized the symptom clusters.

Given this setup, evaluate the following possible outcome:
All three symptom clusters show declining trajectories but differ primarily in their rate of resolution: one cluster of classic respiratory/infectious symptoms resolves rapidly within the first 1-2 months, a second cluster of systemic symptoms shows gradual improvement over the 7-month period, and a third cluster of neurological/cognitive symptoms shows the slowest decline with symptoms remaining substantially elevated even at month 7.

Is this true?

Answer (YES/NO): NO